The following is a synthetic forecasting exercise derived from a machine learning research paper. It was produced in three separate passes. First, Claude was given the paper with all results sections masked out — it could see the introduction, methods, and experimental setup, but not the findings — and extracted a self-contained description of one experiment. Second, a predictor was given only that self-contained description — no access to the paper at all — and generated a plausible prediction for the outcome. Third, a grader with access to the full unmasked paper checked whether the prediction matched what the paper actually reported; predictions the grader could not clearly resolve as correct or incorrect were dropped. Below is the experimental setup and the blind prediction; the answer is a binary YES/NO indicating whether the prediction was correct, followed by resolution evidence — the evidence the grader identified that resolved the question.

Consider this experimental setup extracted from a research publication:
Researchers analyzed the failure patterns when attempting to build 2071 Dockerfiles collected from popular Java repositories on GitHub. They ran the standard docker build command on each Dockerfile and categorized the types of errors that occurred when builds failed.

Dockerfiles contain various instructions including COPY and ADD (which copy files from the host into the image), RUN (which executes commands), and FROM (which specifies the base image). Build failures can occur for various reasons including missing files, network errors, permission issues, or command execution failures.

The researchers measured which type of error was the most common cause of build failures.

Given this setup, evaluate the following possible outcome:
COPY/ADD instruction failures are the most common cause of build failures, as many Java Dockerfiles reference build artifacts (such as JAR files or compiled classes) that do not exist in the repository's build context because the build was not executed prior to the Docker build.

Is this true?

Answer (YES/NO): YES